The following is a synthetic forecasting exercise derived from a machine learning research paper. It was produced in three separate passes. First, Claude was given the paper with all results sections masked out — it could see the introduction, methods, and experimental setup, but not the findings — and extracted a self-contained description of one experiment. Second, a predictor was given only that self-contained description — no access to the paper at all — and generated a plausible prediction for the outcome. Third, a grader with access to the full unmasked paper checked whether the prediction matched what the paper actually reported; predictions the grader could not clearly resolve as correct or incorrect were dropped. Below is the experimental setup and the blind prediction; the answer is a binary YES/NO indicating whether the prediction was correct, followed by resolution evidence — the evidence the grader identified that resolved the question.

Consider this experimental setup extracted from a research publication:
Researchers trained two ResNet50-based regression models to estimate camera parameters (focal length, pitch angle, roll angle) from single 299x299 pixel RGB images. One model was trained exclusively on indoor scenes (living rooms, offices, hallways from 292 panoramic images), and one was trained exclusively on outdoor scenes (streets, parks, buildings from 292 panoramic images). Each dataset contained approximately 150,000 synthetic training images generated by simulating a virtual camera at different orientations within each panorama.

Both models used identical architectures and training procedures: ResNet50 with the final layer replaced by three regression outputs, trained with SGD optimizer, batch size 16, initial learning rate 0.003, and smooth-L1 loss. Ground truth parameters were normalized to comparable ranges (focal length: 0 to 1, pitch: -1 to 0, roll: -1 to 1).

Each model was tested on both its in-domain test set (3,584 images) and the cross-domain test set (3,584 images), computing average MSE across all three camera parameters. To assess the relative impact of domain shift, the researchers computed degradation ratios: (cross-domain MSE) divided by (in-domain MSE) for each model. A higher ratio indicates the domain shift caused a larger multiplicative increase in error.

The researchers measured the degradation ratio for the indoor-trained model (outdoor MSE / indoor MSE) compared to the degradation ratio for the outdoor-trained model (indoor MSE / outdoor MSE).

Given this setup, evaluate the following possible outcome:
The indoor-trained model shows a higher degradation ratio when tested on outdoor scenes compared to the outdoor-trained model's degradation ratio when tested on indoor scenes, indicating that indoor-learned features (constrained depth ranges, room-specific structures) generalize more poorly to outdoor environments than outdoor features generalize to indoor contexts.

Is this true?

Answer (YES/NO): YES